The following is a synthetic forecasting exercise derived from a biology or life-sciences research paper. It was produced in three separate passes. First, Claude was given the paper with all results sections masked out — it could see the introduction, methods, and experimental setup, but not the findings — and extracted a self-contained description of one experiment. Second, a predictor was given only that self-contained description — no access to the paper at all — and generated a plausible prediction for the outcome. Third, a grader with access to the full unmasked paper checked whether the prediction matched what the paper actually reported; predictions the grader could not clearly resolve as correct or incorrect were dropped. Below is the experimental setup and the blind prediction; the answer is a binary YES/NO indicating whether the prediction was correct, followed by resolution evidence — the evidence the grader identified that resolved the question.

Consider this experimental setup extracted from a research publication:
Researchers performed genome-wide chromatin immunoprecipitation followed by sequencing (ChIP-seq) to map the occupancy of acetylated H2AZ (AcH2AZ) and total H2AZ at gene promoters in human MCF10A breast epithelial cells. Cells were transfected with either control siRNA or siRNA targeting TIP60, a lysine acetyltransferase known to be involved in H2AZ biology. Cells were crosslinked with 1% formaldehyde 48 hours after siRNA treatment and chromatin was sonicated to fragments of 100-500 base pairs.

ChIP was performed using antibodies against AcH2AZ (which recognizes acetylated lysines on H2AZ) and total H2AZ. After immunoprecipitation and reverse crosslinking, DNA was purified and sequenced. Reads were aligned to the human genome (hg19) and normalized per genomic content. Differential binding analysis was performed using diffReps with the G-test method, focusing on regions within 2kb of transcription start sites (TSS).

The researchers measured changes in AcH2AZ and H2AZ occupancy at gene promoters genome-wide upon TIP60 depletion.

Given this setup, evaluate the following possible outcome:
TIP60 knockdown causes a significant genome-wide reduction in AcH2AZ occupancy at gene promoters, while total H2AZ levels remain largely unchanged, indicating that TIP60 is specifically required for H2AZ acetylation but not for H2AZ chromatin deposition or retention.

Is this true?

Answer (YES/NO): NO